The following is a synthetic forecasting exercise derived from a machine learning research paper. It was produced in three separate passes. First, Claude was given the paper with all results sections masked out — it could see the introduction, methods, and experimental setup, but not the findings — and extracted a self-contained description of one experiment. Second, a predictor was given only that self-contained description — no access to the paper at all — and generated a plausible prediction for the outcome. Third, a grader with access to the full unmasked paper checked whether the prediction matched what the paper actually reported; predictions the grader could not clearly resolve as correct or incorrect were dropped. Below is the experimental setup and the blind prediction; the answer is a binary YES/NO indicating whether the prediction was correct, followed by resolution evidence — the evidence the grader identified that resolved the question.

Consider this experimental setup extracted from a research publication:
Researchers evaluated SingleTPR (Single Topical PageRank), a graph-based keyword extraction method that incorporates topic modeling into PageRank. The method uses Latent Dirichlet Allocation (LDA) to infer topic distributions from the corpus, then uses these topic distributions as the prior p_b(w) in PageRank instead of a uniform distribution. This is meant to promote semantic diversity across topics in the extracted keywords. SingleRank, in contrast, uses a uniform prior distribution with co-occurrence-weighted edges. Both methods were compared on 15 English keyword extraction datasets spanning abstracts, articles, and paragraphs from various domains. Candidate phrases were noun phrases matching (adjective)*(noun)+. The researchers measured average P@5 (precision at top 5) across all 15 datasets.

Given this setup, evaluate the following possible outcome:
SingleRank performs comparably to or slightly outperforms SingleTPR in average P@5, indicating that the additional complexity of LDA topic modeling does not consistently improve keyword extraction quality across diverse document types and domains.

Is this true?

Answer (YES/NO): NO